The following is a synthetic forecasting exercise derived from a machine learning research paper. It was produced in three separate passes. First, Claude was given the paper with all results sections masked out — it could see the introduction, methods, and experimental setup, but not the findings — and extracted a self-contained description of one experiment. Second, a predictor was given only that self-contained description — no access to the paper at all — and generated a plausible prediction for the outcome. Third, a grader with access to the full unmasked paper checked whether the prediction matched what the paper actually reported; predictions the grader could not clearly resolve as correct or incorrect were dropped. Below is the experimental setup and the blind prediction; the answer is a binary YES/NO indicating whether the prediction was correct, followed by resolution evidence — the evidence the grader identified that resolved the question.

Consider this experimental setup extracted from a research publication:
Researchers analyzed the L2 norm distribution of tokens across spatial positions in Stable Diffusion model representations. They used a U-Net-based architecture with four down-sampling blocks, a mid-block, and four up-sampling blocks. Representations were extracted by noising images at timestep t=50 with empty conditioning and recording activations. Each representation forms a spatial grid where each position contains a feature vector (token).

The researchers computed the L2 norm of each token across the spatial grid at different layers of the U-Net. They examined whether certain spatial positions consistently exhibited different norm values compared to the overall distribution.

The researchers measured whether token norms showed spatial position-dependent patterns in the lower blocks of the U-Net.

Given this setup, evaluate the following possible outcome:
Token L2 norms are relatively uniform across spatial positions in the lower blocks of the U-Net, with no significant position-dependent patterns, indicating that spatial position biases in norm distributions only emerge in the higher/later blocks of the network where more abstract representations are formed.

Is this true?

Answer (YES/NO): NO